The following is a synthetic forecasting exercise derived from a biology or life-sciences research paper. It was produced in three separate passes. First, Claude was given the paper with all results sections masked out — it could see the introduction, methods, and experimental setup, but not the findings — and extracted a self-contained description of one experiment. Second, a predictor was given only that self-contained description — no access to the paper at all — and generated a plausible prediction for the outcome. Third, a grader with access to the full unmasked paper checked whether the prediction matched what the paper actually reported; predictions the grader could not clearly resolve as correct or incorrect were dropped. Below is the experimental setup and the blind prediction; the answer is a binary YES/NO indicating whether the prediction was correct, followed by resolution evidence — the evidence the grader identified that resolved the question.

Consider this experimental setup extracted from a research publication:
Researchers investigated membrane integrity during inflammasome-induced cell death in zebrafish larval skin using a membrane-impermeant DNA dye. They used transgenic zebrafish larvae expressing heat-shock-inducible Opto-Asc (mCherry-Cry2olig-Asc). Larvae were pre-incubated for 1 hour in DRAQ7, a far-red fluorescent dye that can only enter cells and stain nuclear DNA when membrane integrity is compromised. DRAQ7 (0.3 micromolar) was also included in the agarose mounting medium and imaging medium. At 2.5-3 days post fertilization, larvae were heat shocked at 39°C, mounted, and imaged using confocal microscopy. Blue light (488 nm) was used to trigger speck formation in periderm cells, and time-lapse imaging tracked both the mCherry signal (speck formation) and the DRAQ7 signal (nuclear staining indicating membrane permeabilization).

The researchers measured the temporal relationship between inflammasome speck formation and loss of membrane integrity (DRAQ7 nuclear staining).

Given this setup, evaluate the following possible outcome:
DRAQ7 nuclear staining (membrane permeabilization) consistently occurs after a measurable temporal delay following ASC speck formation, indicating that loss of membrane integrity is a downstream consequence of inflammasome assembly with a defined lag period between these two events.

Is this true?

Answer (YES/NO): YES